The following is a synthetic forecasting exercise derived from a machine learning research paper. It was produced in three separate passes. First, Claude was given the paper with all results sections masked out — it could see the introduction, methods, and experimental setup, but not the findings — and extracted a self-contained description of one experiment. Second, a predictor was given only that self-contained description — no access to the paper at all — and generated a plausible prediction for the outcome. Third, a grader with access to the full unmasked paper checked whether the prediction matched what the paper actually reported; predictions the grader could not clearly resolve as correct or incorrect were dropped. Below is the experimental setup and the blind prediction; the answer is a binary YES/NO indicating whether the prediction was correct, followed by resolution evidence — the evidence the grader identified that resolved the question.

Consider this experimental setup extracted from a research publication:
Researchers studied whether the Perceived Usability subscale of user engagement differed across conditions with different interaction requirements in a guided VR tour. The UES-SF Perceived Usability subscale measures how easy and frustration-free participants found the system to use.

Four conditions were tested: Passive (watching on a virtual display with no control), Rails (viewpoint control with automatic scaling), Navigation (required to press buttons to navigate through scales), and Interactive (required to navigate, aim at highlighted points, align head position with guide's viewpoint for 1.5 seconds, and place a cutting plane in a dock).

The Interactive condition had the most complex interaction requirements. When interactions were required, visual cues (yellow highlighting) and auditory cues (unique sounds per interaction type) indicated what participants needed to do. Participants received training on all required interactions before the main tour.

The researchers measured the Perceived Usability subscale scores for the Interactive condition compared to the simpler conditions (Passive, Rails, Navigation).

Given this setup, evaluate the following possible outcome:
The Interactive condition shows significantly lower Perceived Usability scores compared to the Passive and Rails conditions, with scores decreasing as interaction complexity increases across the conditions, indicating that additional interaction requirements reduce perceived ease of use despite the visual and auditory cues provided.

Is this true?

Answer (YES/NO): NO